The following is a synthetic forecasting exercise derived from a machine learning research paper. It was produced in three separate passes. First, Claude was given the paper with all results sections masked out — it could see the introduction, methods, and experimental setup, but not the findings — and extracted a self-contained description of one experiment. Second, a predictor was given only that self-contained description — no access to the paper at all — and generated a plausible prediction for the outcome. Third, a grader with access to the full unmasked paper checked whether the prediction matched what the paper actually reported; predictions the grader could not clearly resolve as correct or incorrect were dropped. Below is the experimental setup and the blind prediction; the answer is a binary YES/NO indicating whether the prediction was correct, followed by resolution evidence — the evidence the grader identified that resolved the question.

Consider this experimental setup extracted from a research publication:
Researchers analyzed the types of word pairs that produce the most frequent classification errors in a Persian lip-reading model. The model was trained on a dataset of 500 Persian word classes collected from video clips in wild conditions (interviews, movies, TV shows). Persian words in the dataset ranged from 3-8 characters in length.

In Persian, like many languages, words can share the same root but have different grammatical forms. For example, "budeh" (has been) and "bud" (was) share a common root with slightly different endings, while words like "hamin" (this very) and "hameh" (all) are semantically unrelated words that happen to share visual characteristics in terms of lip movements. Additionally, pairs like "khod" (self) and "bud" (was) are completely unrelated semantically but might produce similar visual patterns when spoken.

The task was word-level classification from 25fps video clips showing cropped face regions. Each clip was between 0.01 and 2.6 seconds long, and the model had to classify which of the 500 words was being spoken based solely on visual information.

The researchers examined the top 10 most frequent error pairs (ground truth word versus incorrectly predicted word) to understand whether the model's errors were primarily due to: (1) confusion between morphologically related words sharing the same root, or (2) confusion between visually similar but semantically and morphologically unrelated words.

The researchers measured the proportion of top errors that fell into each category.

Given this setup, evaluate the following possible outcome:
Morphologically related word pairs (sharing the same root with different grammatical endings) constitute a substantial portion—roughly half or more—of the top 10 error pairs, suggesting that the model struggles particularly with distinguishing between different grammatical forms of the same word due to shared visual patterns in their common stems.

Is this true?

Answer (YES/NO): NO